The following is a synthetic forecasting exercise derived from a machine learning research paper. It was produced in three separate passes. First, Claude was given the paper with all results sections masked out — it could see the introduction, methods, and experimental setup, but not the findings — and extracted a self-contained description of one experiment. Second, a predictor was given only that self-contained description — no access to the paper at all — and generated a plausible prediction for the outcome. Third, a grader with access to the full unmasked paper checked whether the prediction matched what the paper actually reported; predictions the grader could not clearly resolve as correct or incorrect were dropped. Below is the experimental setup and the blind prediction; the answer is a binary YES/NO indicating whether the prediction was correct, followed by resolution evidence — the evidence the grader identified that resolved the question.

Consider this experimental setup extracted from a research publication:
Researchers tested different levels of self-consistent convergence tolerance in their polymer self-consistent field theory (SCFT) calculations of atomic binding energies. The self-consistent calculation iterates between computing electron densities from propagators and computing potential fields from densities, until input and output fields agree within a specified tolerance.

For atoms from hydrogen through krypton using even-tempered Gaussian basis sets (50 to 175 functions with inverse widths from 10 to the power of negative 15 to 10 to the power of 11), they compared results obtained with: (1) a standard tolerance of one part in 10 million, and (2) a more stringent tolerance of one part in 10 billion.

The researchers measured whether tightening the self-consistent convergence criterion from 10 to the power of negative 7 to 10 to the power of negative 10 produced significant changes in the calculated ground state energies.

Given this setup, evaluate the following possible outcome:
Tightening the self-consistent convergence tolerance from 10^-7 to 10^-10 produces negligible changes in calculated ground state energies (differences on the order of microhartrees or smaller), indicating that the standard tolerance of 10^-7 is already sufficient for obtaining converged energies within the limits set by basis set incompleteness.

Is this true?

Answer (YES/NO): YES